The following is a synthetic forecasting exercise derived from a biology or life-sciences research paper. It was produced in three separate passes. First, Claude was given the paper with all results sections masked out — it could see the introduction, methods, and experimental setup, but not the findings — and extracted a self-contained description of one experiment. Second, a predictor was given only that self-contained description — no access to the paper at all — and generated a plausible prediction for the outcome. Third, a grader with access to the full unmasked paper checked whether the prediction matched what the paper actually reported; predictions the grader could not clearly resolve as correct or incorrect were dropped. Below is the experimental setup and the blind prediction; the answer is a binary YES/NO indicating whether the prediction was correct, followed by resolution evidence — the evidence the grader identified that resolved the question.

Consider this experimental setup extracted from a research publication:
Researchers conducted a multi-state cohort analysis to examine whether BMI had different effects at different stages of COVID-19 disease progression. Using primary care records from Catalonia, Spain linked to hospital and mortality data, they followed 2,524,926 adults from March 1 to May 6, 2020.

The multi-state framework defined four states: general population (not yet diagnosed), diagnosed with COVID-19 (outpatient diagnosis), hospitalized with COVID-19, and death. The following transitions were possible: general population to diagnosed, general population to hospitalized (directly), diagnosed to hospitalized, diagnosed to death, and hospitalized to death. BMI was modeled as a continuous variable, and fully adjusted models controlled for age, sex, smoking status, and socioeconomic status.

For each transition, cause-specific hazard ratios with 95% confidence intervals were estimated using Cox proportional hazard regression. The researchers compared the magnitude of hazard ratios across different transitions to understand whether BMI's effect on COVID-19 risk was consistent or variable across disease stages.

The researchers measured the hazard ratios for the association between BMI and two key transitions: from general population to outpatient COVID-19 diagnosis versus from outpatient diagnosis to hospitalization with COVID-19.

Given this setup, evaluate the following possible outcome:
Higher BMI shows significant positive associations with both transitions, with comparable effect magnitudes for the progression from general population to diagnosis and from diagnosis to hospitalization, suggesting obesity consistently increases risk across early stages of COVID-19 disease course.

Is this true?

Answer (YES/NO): NO